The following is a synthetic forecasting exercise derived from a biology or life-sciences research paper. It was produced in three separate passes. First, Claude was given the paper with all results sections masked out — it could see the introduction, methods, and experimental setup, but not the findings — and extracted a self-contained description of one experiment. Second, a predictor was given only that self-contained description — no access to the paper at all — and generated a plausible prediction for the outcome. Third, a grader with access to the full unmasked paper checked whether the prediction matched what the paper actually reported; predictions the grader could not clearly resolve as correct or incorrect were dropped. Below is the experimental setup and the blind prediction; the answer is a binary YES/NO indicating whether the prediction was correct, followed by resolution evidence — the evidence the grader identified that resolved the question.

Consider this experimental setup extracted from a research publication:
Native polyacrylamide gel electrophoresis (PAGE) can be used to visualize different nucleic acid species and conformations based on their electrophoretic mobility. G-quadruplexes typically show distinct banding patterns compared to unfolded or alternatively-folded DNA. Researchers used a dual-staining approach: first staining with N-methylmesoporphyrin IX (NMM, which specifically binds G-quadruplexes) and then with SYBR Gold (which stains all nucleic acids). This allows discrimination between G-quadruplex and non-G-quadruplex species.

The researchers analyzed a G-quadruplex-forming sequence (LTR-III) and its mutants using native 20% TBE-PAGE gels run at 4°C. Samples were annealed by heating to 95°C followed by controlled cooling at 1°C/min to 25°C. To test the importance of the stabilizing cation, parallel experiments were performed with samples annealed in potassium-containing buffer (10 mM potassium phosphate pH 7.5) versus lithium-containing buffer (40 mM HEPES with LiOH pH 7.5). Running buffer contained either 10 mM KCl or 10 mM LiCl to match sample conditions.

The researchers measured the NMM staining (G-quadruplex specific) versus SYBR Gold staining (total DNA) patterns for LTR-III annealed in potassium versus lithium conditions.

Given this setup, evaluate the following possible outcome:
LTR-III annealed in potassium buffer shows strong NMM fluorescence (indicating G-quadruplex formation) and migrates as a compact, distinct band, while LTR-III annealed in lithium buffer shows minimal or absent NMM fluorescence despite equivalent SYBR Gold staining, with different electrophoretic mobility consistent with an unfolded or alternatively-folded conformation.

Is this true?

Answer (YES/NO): NO